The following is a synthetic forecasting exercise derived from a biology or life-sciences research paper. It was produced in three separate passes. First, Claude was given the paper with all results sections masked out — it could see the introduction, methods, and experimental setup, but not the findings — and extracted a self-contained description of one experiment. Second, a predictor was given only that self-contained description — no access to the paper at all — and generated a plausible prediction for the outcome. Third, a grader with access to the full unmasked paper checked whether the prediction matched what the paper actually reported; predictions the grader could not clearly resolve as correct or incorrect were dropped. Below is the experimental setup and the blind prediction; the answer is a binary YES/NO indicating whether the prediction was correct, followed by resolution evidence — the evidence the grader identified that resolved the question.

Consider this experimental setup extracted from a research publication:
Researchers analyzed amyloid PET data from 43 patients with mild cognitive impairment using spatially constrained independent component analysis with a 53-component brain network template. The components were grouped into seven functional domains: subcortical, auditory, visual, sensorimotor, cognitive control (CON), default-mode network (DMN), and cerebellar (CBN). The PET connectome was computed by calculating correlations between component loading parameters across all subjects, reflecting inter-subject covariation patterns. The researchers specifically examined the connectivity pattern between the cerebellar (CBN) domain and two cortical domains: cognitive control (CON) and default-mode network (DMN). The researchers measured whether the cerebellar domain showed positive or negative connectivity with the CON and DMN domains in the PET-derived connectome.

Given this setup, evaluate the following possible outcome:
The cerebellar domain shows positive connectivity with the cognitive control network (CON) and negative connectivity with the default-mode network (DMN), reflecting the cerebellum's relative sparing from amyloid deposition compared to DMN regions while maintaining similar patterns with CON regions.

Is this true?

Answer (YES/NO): NO